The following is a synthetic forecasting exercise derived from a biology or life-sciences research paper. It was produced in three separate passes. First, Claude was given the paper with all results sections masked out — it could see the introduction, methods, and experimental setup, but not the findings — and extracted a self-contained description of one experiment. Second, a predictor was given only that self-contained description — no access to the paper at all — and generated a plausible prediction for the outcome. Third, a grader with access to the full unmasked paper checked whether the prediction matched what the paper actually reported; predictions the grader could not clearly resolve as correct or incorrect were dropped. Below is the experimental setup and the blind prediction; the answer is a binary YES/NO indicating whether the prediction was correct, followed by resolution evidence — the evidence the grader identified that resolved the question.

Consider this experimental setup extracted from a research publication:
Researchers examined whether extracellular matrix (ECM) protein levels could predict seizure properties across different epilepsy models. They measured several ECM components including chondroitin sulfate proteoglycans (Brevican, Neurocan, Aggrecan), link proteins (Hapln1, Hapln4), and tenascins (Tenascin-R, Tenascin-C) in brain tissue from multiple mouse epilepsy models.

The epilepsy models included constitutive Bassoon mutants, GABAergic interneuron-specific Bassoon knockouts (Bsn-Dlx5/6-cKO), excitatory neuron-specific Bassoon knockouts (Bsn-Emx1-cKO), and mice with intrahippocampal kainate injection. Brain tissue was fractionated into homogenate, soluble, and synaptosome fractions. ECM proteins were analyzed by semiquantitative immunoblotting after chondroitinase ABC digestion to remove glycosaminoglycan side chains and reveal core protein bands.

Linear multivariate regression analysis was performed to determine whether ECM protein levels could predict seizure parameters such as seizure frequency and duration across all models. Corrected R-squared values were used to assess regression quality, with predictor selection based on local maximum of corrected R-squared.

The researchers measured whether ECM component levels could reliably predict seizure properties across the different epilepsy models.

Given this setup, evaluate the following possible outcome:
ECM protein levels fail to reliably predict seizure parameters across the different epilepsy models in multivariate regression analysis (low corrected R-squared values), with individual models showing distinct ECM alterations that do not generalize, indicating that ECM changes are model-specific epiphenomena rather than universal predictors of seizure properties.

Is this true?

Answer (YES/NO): NO